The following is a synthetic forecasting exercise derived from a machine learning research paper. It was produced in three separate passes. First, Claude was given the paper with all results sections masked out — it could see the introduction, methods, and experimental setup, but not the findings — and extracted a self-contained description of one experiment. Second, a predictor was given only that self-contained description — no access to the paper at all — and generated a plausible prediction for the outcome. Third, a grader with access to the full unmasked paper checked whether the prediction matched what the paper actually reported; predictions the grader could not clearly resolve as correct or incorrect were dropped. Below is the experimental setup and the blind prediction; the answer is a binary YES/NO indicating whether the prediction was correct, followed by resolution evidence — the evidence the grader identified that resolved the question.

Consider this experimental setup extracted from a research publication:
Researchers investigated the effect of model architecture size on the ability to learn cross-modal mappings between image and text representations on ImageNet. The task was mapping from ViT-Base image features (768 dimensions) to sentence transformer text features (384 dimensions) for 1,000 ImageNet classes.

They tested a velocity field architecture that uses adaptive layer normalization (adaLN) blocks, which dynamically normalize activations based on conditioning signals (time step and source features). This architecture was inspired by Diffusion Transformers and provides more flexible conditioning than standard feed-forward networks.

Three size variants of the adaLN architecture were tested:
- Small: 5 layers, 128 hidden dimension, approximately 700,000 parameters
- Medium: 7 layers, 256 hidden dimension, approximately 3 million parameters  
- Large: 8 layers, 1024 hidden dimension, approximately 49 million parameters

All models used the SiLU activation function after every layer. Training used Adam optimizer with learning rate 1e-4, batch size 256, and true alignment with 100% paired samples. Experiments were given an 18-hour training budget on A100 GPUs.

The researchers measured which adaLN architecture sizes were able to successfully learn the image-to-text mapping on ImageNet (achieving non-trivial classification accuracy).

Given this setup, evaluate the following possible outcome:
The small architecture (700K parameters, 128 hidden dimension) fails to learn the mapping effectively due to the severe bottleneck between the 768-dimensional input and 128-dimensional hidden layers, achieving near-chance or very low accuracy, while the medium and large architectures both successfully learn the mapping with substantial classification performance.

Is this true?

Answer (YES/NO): NO